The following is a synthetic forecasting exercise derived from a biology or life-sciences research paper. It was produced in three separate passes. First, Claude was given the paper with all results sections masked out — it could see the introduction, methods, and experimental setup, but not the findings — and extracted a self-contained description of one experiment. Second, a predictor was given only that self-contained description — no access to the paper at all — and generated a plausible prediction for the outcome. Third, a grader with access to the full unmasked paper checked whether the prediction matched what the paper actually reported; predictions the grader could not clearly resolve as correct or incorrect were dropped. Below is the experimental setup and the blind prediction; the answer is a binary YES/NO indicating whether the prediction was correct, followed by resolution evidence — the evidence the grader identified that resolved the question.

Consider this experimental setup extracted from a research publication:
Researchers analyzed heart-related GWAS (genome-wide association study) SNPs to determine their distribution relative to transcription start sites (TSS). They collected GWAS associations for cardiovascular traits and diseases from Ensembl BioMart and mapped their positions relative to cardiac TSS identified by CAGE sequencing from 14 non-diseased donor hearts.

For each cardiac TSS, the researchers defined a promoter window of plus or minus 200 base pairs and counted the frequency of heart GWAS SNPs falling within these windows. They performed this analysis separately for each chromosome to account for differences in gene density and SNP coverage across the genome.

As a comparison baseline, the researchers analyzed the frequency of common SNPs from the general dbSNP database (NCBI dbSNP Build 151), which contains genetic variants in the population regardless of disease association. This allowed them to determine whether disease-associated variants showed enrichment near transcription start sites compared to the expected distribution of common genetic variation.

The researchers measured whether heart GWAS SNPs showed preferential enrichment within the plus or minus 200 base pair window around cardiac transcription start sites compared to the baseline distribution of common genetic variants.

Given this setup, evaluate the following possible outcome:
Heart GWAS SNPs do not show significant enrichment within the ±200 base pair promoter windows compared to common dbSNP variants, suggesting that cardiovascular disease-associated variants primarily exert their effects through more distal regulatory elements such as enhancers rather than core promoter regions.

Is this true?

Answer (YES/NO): NO